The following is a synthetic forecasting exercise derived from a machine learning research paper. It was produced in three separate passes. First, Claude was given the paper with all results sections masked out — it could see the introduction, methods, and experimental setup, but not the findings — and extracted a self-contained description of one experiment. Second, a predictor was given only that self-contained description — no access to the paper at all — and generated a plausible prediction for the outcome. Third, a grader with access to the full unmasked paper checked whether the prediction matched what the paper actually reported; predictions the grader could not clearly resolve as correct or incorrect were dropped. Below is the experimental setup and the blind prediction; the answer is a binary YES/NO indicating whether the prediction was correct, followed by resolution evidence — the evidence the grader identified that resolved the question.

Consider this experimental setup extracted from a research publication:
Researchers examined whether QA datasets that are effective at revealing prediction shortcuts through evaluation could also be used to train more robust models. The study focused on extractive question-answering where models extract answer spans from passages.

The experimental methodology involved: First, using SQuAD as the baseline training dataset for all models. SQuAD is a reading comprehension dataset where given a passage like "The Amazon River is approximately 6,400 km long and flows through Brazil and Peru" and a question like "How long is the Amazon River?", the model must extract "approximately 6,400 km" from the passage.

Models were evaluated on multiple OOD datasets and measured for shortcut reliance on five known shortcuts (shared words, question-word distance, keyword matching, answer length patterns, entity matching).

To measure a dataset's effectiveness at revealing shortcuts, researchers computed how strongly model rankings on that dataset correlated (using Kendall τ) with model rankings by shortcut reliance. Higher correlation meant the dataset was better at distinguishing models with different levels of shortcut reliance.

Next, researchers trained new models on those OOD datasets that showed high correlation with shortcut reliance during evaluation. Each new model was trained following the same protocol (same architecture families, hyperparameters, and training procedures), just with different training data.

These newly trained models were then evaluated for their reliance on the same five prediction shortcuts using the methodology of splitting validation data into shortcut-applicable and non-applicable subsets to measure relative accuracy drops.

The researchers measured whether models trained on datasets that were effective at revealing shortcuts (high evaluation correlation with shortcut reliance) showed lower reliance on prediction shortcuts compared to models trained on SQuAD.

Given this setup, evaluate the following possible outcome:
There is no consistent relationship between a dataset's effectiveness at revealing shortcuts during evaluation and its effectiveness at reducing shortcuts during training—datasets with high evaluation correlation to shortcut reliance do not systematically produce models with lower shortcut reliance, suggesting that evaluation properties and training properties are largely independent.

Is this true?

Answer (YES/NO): YES